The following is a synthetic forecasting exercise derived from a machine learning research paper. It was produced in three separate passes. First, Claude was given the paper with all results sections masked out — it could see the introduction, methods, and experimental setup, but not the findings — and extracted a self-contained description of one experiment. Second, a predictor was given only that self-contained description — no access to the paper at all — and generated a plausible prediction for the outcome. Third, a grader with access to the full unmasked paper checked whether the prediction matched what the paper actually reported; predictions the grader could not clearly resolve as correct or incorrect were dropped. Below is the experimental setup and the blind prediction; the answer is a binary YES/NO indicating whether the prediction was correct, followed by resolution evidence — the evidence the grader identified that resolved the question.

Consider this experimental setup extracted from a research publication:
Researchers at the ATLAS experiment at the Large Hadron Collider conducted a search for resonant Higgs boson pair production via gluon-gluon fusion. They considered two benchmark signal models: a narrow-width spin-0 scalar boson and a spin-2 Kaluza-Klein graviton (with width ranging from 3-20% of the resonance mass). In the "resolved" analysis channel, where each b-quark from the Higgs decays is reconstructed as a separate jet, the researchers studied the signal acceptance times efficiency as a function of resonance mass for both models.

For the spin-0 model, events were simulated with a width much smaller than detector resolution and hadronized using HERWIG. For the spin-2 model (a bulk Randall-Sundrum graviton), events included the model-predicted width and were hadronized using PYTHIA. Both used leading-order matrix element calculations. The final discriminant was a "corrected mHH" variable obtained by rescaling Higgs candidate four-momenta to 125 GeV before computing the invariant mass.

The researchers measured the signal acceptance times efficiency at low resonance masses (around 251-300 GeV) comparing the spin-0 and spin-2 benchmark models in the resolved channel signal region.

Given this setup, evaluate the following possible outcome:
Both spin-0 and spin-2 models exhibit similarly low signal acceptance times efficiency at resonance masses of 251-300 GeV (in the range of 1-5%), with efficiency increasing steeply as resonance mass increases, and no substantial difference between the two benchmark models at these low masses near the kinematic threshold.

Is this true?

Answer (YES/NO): NO